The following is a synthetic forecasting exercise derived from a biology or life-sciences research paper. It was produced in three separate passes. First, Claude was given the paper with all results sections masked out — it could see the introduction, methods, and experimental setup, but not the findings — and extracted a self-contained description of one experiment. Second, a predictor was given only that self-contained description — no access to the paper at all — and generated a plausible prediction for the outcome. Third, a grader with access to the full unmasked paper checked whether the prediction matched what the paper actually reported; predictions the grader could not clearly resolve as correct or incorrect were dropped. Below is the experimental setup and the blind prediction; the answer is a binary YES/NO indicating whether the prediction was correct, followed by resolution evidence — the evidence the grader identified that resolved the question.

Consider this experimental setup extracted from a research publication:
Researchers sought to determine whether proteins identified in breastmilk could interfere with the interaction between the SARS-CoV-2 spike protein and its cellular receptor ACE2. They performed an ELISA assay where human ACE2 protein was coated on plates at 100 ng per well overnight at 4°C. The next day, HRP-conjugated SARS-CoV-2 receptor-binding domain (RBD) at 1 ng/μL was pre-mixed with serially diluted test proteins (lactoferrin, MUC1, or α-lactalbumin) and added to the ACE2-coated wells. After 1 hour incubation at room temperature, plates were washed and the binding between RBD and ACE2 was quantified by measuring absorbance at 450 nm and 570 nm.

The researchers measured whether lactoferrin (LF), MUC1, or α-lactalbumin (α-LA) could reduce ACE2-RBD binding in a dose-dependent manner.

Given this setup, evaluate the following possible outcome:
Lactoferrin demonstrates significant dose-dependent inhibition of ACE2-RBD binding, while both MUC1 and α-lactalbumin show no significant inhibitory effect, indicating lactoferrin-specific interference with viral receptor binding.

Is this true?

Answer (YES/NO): NO